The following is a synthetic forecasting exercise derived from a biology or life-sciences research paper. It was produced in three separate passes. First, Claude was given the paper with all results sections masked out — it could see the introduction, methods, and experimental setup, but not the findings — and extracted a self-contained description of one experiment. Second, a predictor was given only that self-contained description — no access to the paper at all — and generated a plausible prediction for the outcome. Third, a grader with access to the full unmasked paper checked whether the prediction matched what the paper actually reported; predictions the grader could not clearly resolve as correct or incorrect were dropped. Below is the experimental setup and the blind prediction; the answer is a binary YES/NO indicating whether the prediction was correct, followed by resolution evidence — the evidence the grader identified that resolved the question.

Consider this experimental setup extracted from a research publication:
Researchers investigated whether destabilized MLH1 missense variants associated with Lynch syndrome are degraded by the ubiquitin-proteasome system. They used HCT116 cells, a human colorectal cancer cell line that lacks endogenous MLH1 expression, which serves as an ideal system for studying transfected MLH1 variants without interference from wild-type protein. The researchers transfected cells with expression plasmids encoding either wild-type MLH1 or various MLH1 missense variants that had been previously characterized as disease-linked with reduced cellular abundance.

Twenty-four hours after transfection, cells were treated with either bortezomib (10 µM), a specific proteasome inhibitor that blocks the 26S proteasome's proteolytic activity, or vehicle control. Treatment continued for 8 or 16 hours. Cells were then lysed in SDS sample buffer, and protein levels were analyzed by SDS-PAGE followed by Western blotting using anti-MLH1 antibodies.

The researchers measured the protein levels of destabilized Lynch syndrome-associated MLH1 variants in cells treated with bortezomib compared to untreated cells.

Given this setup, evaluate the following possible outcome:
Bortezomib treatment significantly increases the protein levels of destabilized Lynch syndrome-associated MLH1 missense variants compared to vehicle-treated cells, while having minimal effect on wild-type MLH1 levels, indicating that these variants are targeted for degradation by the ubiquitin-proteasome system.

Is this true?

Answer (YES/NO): YES